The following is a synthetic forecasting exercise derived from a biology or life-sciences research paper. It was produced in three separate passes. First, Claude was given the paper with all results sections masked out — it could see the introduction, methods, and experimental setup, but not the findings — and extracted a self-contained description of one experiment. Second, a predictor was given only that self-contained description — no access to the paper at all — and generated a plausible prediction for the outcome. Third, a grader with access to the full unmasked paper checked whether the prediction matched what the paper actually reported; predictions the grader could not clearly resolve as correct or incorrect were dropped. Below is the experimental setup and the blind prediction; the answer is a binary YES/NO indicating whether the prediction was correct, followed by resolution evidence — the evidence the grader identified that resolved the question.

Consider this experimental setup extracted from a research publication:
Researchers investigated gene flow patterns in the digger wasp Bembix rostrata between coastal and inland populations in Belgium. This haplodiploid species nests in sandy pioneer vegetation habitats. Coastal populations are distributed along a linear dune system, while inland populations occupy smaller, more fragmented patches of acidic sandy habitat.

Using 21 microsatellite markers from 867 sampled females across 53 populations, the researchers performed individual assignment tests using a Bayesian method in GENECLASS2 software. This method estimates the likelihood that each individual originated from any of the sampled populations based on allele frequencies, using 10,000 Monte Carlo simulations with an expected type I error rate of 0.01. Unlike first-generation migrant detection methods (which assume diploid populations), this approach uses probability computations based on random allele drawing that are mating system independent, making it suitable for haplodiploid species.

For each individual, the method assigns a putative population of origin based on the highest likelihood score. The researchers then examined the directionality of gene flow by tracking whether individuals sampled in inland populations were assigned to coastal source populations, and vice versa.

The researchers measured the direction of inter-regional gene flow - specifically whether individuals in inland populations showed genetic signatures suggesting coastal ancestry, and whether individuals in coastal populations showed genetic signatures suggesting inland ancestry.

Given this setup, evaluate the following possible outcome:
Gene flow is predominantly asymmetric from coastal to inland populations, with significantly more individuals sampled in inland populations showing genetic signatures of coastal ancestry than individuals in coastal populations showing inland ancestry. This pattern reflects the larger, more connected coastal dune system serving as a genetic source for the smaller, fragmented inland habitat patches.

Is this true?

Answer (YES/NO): YES